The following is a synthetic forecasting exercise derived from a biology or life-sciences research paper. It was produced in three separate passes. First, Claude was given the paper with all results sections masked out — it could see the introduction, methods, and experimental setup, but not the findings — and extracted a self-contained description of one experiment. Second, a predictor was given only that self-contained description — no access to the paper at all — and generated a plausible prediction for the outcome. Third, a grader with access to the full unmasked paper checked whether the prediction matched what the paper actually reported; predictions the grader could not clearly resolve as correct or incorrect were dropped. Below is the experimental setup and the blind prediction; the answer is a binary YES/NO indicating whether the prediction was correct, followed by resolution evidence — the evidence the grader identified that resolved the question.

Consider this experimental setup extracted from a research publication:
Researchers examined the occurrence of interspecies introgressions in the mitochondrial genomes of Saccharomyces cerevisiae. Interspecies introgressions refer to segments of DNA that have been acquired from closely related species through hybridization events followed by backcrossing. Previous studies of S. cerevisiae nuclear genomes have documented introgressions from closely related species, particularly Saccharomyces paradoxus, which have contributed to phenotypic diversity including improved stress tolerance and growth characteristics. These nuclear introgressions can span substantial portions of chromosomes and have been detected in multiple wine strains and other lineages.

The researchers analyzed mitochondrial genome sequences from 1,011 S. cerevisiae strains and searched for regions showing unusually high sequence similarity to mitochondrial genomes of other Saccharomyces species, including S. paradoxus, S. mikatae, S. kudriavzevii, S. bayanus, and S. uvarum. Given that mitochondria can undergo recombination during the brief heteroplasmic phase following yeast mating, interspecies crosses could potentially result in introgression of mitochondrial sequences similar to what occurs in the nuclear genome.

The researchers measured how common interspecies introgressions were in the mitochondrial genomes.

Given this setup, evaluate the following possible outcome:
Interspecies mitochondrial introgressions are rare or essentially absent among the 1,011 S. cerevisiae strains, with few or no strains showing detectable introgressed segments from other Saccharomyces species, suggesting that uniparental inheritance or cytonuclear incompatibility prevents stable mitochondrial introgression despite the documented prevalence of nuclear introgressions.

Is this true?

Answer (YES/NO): YES